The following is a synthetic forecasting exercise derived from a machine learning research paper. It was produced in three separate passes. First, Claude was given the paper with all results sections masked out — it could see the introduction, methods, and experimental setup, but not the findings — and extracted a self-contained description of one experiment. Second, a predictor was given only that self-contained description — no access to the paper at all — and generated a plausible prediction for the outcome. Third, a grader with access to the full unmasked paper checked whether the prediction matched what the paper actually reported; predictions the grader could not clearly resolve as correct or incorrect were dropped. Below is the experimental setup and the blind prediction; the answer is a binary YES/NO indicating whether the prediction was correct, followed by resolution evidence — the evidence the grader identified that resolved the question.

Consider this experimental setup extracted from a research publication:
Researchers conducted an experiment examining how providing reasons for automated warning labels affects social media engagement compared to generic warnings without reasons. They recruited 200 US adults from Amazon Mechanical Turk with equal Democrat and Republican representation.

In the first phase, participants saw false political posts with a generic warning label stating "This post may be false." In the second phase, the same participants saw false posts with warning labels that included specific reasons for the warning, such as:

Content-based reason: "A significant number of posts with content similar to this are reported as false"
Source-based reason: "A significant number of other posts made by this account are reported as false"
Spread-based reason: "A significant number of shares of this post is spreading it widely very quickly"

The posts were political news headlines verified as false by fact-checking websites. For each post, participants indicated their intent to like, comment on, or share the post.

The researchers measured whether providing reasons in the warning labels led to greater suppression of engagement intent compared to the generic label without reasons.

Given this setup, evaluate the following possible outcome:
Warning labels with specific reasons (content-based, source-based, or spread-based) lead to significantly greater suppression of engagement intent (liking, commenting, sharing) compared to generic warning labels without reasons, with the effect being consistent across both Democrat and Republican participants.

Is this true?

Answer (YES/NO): NO